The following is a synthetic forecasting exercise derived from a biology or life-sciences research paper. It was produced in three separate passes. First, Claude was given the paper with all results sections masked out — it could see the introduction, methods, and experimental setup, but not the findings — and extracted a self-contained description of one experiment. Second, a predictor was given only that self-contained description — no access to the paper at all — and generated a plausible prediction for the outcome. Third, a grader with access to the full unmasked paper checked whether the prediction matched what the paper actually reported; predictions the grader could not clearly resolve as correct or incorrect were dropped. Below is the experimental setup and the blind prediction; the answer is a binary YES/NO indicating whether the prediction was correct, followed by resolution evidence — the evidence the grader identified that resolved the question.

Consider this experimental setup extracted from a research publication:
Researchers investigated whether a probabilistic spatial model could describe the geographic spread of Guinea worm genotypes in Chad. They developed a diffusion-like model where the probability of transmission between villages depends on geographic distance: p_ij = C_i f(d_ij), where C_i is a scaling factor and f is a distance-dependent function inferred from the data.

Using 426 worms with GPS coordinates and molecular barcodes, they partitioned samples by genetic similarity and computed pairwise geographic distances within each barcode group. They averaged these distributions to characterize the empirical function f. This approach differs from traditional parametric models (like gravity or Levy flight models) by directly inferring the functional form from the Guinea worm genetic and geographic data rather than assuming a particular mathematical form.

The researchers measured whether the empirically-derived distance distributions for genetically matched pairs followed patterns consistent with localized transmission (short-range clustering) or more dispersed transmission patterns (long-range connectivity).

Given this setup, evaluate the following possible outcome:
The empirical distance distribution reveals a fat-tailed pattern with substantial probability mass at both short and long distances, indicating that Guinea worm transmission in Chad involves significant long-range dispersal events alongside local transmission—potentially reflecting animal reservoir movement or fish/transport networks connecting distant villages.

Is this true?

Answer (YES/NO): NO